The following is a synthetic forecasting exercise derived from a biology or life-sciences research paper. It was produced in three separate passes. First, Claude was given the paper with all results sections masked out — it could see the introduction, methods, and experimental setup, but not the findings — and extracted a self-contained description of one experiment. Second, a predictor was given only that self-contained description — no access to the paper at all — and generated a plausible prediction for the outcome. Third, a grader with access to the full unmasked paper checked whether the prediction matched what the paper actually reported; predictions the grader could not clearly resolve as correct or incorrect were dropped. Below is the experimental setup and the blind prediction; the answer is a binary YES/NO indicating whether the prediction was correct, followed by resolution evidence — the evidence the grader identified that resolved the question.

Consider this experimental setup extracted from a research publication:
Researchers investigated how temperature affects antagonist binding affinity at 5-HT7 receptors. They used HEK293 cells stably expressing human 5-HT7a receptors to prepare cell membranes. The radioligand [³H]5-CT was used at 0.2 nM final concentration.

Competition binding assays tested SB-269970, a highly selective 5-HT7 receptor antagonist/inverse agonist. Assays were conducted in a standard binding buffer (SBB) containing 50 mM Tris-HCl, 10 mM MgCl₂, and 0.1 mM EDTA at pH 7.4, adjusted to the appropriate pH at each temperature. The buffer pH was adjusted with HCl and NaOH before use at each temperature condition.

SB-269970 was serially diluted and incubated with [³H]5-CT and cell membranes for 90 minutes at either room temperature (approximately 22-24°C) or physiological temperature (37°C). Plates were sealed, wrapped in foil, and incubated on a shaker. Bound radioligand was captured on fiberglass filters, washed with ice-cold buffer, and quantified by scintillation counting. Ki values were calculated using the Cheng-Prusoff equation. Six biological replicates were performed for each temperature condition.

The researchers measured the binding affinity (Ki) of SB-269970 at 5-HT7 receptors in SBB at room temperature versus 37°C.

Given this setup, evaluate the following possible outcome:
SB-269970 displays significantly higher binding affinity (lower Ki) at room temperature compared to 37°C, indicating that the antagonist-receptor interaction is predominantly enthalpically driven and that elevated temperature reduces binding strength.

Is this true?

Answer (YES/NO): NO